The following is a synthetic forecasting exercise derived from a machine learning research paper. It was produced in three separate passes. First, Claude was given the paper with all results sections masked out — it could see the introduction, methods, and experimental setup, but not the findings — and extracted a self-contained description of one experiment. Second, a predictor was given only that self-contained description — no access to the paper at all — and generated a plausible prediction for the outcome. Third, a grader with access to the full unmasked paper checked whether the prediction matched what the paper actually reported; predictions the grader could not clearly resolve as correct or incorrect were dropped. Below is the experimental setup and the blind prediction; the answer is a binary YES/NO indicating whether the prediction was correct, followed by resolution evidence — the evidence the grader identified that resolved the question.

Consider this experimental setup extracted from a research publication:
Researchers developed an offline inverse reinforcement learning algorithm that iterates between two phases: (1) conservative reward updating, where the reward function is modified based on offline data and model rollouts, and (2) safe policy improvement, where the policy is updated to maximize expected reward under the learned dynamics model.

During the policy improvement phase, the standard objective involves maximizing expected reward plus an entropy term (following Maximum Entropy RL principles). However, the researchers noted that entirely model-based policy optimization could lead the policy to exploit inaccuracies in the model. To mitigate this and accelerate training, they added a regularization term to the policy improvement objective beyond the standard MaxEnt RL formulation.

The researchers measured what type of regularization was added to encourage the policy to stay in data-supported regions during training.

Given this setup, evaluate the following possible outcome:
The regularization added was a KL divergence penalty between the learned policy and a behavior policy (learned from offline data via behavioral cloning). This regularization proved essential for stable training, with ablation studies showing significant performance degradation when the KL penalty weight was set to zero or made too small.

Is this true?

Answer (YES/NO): NO